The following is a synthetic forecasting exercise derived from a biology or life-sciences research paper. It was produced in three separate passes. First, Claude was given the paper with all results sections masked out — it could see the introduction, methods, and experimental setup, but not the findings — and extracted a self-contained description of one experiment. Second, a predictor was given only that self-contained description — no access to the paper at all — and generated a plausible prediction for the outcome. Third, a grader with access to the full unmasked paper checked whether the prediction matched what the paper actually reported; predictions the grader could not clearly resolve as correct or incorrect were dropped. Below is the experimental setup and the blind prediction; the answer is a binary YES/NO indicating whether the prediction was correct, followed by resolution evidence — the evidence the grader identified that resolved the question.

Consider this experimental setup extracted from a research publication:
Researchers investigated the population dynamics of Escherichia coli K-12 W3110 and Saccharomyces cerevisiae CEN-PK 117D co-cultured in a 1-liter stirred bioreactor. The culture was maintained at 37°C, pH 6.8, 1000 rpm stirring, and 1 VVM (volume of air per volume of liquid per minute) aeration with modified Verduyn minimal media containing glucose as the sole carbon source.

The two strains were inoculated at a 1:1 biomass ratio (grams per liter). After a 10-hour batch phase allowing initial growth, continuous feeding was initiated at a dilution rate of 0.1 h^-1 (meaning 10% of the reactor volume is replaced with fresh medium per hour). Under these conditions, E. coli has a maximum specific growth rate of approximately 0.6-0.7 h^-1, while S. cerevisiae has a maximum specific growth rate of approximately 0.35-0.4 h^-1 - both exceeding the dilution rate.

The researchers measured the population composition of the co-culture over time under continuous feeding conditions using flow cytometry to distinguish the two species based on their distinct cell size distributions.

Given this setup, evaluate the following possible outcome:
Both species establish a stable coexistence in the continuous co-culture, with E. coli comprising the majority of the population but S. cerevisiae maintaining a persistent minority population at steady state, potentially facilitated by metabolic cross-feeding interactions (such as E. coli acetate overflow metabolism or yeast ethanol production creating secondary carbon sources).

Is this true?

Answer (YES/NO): NO